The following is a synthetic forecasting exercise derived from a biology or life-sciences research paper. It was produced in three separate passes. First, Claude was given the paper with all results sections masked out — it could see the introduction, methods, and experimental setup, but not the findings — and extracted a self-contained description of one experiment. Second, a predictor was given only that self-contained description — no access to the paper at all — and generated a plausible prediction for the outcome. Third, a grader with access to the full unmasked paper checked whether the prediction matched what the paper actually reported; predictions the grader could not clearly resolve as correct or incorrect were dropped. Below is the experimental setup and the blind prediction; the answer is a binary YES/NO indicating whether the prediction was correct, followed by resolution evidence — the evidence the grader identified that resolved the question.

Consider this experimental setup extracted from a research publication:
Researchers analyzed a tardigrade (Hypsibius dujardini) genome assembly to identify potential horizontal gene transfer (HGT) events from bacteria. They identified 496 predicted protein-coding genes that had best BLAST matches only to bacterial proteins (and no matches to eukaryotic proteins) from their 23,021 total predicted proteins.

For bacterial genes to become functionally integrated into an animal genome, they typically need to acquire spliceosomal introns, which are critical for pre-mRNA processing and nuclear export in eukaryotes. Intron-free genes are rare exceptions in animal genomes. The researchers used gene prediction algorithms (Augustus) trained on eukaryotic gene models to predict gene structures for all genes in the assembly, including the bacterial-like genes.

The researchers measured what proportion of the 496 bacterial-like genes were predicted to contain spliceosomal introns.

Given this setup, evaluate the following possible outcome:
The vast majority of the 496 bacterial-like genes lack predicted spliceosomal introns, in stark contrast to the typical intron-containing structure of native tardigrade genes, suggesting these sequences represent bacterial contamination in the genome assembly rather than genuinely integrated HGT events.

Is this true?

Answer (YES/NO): NO